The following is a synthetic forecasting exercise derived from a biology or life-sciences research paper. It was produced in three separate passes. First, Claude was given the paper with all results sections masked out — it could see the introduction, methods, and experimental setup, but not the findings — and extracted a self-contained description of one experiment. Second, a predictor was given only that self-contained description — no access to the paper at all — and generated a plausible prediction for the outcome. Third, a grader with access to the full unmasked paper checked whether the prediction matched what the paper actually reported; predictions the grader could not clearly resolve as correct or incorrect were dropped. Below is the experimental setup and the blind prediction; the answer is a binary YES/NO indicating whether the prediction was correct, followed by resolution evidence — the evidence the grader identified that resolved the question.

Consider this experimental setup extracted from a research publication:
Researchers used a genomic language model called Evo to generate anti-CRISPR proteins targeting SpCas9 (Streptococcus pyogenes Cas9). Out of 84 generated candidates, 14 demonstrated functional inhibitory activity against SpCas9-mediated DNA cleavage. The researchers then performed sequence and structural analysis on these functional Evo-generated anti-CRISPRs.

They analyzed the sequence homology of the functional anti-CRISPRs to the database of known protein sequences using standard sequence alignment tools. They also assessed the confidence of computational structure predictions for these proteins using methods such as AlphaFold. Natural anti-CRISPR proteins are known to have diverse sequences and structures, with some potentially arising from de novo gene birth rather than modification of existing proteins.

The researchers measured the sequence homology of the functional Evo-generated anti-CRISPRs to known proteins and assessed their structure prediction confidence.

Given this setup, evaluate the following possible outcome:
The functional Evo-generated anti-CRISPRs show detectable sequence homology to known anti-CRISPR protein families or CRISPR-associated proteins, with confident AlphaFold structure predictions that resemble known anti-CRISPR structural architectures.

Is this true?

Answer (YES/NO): NO